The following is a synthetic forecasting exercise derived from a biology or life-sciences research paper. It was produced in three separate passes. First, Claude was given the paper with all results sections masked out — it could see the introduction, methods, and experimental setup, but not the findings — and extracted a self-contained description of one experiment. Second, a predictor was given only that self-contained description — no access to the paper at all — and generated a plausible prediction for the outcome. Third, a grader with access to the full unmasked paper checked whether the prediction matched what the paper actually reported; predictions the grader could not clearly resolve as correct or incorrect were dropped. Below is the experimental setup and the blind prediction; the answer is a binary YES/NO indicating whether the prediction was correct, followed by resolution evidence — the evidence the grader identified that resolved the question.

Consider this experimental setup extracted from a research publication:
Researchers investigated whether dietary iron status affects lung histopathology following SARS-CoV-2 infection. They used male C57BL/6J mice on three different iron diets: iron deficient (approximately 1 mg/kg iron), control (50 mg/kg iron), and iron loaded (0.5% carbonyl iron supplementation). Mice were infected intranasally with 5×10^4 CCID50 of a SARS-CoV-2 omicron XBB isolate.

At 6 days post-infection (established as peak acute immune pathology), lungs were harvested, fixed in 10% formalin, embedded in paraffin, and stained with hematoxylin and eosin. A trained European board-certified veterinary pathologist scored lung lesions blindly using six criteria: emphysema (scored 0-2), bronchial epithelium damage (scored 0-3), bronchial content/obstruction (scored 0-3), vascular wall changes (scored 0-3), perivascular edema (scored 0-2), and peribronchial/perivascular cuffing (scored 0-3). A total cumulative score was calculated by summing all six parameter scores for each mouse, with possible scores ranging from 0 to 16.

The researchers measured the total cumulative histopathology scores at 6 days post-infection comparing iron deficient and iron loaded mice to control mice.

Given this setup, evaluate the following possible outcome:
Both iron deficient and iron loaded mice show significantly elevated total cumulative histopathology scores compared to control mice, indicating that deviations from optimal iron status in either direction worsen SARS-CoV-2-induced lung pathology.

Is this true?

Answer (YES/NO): NO